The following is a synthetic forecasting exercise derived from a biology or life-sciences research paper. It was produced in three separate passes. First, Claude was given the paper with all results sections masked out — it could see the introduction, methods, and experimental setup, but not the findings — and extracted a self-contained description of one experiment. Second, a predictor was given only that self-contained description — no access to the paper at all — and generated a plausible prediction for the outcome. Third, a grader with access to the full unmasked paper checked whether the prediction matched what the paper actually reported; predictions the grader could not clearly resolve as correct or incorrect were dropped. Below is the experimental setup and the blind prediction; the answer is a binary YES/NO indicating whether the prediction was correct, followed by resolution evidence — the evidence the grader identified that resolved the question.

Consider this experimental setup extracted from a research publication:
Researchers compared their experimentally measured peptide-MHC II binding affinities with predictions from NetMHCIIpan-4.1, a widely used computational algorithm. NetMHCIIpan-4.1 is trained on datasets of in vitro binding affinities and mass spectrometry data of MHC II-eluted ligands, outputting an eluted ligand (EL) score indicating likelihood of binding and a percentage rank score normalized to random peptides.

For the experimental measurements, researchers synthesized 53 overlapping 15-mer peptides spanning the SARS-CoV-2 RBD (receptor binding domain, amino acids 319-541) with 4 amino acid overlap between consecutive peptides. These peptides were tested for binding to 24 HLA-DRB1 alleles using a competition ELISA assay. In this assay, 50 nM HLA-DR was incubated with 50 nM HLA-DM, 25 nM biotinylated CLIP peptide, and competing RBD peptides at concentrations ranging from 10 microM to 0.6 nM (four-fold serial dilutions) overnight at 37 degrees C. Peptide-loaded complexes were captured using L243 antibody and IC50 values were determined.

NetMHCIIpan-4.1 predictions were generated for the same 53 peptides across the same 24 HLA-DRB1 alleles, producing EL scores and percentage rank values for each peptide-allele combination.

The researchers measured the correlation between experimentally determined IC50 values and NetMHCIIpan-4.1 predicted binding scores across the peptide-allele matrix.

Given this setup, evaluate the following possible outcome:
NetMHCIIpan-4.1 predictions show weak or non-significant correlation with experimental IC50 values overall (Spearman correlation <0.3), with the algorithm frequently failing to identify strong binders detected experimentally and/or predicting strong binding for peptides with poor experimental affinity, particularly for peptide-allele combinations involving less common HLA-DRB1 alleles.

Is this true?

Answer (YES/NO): NO